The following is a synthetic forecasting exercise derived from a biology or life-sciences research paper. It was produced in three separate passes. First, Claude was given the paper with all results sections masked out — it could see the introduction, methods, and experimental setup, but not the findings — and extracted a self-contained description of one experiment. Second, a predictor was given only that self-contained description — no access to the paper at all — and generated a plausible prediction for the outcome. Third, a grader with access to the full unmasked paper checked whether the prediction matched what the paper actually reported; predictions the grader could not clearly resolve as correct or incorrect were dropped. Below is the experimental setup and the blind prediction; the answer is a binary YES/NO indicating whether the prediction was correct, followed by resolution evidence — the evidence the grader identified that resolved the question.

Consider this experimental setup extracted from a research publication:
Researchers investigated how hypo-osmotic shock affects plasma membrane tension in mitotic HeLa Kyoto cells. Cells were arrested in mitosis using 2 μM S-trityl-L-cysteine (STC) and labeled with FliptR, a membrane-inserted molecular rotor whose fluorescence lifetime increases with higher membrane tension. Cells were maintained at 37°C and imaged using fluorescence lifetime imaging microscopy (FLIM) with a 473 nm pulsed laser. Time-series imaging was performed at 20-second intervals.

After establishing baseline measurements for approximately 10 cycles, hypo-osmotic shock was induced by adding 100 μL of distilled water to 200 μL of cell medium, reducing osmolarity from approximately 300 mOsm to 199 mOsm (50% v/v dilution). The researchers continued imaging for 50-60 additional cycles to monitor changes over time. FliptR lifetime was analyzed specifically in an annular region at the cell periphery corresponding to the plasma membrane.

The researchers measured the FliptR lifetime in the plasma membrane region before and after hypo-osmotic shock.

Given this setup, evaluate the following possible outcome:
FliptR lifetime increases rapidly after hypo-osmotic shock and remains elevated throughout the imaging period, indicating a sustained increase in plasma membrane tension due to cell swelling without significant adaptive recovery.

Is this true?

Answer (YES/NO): YES